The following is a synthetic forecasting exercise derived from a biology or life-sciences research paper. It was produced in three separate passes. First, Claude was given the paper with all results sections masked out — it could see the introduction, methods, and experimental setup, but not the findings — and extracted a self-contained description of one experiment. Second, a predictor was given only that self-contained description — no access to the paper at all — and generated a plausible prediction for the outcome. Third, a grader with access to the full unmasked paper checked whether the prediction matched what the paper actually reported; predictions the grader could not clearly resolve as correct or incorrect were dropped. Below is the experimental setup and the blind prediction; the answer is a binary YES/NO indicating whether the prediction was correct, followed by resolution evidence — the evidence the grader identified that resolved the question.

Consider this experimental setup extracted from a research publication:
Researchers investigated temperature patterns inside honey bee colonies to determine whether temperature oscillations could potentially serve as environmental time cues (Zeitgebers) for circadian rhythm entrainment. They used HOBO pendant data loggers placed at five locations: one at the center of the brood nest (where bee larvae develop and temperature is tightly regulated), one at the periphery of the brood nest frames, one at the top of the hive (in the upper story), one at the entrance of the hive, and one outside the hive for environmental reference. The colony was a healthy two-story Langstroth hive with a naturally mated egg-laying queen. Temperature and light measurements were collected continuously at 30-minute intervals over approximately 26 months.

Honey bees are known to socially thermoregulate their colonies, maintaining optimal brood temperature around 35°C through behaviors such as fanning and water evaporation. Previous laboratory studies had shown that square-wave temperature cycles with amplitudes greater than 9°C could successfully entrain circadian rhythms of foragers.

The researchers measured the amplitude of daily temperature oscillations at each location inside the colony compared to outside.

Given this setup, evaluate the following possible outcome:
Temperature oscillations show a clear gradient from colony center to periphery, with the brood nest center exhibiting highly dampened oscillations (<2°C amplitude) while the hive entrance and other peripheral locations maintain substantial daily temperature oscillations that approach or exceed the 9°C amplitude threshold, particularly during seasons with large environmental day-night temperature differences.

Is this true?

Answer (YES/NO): YES